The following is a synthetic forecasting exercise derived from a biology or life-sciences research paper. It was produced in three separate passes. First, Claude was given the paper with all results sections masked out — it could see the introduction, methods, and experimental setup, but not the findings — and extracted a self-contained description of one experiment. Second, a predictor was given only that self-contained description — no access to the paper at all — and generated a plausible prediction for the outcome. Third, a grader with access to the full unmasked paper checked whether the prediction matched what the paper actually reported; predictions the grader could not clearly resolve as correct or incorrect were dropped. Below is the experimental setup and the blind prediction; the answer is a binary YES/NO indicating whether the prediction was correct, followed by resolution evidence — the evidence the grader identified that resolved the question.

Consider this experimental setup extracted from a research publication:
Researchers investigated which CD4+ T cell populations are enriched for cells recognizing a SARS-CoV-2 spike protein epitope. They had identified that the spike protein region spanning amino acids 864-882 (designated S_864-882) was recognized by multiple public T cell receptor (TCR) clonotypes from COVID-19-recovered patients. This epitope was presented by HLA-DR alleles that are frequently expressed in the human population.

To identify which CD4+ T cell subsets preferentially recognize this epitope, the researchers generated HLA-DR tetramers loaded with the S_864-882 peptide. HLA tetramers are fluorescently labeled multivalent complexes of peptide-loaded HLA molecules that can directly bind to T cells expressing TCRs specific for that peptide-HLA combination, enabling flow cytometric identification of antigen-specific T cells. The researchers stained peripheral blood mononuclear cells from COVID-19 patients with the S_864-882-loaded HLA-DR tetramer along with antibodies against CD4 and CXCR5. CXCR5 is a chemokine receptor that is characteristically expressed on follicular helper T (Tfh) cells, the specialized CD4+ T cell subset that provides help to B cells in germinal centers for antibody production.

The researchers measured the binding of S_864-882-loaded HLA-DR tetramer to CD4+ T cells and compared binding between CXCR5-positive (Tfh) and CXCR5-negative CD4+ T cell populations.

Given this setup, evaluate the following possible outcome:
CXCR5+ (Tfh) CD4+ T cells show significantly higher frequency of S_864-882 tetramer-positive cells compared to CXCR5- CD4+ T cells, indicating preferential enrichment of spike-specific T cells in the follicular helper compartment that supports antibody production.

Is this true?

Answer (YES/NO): YES